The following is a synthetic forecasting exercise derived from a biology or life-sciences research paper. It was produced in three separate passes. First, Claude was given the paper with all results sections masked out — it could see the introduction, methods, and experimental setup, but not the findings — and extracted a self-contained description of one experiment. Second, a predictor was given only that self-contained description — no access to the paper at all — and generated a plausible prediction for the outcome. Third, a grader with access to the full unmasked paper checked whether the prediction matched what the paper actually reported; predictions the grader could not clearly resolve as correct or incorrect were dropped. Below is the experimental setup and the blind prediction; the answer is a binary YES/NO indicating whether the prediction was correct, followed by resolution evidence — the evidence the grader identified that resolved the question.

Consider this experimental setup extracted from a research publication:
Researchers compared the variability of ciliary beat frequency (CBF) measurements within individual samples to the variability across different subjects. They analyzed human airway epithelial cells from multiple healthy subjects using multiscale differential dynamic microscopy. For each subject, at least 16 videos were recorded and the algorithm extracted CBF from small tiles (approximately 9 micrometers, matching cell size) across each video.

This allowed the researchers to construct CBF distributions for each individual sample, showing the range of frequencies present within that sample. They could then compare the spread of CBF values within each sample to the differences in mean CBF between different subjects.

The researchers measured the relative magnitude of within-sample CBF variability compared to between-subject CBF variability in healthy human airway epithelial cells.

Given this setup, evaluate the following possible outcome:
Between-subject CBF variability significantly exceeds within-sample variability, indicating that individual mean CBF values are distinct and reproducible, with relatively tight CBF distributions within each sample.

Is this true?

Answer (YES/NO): NO